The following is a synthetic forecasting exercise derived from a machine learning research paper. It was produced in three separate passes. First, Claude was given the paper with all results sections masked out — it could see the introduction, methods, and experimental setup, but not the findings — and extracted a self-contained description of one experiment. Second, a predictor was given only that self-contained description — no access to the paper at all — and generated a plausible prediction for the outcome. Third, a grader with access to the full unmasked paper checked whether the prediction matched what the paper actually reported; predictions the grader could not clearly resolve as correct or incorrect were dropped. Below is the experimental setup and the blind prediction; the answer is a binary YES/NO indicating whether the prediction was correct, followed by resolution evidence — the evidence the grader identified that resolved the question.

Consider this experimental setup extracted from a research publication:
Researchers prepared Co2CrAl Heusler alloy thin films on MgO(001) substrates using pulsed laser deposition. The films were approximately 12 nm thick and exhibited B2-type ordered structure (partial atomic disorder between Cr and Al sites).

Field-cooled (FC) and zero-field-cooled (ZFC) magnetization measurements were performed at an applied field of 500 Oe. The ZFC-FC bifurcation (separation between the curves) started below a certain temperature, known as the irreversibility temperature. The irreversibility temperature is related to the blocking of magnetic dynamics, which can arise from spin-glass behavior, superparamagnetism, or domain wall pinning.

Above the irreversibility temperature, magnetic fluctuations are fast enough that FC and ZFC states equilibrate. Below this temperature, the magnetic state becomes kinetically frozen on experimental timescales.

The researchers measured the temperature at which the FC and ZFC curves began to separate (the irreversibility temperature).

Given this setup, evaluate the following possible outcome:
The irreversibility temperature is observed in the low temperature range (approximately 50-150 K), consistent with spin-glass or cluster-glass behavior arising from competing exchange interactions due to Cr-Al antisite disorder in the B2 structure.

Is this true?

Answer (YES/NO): YES